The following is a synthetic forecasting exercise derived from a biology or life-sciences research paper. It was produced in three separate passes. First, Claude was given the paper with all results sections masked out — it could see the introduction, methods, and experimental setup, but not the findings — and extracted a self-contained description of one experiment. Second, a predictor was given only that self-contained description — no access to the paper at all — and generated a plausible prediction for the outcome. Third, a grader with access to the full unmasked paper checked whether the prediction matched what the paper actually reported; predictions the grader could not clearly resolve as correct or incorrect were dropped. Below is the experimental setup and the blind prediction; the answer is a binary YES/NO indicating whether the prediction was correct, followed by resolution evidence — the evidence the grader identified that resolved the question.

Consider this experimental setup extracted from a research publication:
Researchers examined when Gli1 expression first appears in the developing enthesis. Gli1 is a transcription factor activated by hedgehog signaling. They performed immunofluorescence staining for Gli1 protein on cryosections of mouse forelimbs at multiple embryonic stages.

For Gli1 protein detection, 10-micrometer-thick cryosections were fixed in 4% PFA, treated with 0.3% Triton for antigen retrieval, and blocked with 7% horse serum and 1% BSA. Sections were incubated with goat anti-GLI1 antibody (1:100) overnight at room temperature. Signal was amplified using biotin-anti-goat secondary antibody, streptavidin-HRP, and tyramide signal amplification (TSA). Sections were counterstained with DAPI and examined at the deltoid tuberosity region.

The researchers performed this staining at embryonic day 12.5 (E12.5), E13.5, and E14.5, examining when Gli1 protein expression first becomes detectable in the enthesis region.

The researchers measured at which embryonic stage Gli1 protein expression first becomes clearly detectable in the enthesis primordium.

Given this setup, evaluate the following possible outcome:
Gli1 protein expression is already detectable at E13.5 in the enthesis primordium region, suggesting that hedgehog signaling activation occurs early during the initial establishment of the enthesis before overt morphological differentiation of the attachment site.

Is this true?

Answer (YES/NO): YES